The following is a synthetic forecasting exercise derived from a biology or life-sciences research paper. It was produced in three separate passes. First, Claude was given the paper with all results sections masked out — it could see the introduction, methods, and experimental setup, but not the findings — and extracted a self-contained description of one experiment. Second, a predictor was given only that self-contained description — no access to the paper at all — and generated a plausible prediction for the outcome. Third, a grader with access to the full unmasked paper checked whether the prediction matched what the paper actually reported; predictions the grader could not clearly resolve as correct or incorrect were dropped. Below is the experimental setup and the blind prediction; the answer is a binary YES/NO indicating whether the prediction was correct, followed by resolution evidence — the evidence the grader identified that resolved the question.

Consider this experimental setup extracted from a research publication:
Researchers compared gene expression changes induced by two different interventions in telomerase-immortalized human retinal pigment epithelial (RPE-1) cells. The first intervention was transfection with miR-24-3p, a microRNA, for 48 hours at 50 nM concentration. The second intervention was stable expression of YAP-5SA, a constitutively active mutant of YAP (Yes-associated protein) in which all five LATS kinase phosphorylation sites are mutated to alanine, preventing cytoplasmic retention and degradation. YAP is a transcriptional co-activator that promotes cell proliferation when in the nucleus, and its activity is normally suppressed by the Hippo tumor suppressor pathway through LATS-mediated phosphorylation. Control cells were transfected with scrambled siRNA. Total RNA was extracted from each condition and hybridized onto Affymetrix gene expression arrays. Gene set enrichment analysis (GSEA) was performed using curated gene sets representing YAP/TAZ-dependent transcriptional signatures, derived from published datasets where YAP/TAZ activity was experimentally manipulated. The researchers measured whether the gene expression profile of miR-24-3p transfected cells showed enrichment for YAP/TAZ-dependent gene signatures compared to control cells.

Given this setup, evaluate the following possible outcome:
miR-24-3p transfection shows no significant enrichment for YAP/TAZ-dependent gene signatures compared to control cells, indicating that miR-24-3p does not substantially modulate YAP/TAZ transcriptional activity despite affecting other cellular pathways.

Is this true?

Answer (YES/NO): NO